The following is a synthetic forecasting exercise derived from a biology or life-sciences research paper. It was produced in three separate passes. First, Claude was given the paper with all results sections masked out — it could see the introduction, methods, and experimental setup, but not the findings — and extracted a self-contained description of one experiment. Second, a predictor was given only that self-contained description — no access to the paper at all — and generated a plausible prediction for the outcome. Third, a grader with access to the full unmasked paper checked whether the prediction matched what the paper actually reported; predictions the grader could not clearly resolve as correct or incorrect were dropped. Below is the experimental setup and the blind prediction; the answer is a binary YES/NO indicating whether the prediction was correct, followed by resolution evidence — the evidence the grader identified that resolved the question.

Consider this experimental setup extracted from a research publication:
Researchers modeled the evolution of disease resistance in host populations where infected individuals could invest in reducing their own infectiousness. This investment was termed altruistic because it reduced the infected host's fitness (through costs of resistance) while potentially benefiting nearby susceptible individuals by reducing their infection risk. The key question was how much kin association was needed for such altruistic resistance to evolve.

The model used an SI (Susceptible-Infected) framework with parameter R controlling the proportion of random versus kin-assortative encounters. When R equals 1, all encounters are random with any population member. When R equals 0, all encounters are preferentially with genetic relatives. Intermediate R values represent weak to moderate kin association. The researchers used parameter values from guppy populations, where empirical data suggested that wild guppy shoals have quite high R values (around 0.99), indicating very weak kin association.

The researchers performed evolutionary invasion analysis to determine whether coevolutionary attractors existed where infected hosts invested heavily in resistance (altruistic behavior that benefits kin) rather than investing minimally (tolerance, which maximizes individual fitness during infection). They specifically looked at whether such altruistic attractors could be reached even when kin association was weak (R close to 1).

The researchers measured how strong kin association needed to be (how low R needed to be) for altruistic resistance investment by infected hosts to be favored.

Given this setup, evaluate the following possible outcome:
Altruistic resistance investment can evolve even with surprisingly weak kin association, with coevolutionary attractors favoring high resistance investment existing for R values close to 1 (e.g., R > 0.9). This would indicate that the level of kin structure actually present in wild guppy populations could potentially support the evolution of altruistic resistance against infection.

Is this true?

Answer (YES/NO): YES